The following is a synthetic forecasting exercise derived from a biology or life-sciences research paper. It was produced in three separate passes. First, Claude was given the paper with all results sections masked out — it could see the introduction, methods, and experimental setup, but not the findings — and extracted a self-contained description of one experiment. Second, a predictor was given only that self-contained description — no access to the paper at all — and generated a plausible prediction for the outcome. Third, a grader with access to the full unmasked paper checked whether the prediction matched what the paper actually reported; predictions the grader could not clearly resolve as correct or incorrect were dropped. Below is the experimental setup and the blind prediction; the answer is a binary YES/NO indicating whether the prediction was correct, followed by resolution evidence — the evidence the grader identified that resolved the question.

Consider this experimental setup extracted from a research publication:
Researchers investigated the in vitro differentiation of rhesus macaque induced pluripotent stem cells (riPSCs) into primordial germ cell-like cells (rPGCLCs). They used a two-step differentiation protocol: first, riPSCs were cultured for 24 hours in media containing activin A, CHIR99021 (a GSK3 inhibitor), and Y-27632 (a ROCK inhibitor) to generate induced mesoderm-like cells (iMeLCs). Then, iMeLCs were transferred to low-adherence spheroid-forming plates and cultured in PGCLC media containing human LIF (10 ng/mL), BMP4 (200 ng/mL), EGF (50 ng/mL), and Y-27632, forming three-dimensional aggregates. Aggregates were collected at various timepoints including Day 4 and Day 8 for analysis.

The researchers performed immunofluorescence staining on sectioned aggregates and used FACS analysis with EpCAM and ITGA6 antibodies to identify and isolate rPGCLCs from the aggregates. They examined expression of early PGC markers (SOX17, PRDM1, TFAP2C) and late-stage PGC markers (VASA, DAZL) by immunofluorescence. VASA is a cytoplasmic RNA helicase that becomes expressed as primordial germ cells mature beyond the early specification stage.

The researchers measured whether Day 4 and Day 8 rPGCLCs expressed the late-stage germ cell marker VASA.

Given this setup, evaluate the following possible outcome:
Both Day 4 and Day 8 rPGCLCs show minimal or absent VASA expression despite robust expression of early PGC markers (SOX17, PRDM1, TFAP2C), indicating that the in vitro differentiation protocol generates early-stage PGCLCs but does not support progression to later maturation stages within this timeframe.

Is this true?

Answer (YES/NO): YES